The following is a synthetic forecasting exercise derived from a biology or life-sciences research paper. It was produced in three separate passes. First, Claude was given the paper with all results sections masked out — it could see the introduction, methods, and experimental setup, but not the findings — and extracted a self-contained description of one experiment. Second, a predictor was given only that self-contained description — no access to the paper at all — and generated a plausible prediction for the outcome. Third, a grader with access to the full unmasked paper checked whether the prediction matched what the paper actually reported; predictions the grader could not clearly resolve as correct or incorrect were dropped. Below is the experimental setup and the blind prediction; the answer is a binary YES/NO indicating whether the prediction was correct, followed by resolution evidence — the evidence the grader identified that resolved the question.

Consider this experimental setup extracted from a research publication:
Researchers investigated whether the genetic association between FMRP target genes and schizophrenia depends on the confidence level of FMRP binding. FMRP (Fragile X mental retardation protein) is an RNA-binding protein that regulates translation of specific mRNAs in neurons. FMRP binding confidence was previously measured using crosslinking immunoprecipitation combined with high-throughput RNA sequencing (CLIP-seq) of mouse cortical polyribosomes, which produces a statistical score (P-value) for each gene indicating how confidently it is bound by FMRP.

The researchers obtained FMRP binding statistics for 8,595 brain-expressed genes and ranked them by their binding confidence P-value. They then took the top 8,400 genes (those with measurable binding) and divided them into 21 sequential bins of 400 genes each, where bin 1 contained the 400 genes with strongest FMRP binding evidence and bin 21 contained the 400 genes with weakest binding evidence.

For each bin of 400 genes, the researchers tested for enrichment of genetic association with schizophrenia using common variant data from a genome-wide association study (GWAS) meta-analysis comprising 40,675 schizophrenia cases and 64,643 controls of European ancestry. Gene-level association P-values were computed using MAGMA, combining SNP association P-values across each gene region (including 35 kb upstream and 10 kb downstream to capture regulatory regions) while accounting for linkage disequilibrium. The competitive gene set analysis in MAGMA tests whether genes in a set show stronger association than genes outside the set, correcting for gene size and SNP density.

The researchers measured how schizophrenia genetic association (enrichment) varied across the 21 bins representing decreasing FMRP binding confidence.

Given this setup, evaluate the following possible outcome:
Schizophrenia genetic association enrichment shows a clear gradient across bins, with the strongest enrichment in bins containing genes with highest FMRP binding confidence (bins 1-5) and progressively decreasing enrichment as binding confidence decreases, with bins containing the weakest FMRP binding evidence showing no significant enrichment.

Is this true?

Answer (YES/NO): NO